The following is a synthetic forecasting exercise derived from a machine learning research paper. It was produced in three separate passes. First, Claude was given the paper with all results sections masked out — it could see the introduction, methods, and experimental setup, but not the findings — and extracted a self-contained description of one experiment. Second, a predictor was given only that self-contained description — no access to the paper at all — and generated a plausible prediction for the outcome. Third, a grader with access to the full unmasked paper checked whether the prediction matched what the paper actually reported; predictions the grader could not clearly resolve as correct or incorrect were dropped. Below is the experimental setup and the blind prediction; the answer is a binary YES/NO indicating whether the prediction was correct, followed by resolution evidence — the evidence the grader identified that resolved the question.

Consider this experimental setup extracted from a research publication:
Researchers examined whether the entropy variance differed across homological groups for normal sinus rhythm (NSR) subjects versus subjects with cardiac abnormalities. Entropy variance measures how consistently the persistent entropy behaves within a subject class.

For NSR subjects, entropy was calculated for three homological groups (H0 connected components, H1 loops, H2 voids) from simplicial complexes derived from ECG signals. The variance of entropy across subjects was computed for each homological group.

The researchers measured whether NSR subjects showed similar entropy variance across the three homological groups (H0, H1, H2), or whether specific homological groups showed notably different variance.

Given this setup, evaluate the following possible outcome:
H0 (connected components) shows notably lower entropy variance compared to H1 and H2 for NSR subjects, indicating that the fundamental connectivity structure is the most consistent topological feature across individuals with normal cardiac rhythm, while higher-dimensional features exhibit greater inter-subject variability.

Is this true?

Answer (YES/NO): NO